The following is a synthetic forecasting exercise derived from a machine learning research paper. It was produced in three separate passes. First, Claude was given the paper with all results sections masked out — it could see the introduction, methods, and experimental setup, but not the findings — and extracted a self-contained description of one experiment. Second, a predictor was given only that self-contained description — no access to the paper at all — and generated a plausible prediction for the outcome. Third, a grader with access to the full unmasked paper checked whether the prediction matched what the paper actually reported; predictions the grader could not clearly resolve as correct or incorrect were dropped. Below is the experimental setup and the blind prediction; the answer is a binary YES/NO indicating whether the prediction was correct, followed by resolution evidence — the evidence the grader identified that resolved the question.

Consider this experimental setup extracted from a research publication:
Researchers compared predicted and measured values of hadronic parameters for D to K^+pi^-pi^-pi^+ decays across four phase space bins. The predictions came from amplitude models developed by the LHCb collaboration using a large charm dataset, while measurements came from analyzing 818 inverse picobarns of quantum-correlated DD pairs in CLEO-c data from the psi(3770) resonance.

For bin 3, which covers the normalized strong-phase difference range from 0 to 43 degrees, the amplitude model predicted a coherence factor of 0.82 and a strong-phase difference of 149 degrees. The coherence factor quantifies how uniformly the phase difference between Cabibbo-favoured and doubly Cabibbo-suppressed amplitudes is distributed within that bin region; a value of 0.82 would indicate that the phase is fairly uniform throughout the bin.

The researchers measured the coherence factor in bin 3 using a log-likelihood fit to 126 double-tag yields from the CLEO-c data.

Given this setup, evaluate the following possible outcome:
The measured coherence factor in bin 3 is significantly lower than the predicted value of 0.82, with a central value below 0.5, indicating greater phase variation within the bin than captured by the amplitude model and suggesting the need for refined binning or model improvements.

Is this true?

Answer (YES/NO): NO